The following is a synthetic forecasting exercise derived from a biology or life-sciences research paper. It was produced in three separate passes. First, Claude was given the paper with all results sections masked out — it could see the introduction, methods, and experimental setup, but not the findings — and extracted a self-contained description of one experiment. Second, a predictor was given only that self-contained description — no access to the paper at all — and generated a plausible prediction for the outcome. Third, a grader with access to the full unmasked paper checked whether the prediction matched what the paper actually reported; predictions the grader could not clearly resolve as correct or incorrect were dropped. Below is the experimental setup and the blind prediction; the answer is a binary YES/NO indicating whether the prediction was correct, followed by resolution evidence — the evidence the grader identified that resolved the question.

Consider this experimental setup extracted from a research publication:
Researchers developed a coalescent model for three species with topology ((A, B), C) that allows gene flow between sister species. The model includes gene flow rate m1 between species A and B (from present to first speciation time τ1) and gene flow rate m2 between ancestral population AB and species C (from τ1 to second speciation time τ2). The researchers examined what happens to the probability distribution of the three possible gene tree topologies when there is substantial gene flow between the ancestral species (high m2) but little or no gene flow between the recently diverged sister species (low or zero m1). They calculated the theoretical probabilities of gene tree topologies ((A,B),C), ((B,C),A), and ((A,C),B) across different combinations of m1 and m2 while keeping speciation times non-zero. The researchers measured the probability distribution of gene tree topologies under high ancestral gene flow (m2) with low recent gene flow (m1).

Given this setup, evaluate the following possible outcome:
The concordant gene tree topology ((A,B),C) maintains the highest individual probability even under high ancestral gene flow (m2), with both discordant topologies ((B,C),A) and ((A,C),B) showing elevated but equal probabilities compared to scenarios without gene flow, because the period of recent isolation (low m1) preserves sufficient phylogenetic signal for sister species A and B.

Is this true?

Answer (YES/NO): NO